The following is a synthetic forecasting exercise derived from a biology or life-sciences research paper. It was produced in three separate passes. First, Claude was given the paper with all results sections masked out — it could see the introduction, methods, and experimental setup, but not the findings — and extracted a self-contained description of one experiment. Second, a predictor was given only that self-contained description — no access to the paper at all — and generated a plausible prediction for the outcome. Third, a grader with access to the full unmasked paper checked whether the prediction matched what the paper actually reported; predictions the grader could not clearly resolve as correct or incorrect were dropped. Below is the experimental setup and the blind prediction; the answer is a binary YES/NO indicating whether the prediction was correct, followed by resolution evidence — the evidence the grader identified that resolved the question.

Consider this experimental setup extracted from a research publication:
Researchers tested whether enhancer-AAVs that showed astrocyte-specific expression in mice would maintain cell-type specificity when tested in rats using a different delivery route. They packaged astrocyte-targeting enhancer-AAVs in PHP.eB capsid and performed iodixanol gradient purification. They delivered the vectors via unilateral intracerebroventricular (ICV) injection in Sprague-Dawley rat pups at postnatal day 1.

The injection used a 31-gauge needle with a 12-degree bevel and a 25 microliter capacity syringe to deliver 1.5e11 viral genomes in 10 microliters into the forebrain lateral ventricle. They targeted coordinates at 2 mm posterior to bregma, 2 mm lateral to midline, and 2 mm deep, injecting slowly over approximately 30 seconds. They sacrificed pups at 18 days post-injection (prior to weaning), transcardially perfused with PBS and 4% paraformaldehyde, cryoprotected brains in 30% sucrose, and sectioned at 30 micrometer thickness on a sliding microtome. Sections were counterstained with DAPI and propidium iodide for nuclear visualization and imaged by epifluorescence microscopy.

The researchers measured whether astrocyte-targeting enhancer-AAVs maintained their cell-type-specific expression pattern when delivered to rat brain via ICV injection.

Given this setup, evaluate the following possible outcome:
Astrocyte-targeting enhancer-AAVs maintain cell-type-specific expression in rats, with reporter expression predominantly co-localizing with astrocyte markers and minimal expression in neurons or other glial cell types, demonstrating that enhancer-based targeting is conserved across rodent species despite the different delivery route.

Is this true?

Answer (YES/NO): YES